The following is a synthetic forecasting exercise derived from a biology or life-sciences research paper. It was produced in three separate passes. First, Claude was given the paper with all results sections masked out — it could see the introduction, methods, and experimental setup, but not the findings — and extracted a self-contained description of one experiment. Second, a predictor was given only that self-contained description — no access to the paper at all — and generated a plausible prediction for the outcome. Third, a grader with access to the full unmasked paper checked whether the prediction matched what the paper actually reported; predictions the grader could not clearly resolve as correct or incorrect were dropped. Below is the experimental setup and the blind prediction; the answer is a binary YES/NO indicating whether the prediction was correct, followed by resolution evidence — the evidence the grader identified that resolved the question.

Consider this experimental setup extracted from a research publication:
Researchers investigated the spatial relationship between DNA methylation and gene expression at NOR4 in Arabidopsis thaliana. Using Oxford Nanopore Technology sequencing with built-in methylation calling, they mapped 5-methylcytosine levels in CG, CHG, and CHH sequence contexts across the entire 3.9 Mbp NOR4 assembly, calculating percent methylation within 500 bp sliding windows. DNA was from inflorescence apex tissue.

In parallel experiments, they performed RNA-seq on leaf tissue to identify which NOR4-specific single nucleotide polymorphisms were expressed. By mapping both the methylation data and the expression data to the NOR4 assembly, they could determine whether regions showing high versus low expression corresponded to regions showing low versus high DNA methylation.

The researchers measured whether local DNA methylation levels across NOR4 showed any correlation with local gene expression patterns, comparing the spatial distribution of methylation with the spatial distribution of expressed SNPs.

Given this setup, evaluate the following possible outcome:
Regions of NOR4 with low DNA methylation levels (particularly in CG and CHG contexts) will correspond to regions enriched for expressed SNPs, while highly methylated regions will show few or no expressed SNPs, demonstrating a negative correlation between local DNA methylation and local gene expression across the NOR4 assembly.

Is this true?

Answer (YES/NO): YES